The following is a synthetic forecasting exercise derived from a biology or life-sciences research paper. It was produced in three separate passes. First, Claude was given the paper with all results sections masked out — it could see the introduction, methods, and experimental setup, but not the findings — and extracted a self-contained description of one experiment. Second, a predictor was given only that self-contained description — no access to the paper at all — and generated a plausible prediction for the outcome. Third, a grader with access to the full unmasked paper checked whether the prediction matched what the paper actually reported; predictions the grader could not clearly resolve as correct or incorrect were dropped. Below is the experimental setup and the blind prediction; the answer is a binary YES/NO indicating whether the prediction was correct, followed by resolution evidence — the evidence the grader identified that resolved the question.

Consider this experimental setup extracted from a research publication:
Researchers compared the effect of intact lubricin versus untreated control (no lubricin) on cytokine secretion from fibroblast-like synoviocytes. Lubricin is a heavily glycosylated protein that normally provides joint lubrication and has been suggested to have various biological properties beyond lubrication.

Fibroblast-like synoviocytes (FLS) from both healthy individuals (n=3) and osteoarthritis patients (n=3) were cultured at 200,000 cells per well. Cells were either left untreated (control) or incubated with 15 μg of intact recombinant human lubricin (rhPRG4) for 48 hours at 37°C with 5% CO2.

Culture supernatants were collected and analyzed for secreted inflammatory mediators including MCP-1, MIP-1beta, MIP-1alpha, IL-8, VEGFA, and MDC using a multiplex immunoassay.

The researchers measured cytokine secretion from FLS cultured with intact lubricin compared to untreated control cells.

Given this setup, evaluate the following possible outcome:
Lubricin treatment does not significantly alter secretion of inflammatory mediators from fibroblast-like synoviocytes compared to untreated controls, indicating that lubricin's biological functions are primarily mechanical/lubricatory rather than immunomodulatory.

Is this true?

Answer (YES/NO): NO